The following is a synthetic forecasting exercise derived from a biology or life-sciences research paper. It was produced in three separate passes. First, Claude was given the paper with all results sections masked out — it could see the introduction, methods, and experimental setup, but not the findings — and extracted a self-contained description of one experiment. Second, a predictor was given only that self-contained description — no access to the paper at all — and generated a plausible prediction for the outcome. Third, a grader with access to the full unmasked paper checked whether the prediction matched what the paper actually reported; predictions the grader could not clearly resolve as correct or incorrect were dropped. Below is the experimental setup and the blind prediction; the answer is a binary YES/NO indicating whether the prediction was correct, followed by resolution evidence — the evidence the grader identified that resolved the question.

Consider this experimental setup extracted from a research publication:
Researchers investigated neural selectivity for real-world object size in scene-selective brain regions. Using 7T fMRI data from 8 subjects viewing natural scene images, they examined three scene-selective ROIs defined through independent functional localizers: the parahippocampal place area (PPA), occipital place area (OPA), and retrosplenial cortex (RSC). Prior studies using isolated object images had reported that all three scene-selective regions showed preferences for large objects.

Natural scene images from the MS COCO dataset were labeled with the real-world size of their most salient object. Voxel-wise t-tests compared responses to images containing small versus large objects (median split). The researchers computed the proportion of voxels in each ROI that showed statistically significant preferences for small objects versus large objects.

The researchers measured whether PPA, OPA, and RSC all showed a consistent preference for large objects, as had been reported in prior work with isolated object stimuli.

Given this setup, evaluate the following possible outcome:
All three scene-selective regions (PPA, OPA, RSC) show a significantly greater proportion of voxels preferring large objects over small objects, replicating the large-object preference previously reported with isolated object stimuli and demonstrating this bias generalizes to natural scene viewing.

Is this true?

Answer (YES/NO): NO